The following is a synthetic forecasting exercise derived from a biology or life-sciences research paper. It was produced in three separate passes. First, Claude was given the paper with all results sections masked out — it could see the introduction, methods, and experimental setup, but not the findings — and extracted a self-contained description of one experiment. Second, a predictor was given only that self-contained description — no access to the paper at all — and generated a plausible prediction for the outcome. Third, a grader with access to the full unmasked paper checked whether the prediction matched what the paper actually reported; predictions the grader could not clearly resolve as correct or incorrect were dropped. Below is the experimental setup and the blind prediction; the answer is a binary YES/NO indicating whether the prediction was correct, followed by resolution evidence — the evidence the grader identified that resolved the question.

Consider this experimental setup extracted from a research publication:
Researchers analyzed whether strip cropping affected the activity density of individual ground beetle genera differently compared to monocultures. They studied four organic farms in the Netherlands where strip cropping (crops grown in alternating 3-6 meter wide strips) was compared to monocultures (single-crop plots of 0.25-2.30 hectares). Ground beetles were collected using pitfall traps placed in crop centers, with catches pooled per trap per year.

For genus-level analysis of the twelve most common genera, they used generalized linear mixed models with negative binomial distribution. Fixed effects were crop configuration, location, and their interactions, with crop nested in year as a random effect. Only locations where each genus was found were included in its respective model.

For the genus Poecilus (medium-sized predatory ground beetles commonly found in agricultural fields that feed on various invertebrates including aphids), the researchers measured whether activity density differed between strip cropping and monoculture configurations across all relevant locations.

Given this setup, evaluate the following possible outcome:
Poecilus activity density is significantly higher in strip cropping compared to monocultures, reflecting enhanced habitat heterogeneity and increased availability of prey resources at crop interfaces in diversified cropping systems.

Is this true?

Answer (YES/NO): NO